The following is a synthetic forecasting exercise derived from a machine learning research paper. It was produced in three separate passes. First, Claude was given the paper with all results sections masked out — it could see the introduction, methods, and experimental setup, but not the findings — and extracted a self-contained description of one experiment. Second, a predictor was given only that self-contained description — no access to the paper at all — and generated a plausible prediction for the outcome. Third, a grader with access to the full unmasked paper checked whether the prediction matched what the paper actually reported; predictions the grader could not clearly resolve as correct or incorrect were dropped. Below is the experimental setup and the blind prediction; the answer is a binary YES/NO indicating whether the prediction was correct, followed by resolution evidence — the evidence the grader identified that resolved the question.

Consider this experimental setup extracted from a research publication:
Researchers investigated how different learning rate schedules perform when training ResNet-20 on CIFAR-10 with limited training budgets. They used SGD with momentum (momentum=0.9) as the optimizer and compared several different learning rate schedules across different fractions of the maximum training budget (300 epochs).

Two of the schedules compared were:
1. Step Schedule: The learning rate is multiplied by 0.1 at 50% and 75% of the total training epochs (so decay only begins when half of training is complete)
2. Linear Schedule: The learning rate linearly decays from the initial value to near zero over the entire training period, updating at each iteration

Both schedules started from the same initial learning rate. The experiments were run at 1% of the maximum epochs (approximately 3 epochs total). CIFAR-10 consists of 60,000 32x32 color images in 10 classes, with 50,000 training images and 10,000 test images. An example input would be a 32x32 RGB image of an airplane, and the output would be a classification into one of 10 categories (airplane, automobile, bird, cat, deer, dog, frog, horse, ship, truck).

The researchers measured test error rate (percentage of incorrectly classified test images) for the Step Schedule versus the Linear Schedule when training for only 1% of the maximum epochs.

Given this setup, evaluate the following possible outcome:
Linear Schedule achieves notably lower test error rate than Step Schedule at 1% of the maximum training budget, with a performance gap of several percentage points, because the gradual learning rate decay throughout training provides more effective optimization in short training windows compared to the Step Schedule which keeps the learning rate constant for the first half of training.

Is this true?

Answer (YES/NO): YES